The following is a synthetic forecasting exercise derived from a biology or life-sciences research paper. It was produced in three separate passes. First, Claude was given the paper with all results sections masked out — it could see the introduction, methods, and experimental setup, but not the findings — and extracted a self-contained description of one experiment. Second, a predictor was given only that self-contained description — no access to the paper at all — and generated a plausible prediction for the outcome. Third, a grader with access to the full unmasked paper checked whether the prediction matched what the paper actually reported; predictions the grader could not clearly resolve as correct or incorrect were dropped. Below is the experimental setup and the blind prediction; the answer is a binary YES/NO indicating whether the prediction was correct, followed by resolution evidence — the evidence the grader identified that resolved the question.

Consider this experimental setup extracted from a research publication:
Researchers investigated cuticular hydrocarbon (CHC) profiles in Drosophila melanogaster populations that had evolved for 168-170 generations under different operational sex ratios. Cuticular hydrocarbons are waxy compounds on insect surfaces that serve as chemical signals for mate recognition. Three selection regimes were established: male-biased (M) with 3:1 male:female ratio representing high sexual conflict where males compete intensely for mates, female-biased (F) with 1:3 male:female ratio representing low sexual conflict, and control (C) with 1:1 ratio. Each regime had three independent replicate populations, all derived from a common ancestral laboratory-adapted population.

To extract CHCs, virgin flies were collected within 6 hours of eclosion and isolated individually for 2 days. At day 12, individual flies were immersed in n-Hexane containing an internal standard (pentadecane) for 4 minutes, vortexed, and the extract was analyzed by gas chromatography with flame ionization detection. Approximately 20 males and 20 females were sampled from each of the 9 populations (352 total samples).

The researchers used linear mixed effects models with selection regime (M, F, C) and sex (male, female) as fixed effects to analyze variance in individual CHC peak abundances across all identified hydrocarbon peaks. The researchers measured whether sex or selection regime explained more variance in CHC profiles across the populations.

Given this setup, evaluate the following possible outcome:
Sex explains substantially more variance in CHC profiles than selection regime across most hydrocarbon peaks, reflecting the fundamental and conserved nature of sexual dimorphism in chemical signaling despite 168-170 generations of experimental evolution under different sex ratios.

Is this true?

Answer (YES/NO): YES